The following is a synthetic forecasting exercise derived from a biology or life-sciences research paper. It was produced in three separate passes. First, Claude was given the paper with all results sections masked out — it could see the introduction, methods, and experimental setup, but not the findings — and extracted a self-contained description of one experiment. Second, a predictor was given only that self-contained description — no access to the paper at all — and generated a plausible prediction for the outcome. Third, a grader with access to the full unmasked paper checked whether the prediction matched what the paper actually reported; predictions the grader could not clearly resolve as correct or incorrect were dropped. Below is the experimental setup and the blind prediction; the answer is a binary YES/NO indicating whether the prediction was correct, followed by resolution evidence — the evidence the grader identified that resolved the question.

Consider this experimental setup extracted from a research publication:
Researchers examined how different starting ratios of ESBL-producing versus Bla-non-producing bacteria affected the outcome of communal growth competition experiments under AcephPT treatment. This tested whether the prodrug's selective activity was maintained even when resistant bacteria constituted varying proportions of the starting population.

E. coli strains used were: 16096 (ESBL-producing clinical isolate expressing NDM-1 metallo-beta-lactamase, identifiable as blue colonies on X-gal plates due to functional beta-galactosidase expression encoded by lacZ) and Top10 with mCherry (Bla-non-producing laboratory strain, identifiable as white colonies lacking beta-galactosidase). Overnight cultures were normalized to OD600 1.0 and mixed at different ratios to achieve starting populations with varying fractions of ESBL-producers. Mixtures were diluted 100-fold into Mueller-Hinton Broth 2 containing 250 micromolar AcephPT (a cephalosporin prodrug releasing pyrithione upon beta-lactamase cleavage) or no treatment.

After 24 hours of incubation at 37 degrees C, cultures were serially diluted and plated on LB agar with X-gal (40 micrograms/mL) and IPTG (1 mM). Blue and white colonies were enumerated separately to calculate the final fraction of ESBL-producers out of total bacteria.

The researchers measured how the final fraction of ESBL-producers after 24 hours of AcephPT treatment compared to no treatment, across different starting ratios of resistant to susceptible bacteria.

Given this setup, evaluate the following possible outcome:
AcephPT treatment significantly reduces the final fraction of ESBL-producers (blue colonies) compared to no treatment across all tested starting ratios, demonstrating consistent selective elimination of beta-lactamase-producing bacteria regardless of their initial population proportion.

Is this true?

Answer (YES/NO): YES